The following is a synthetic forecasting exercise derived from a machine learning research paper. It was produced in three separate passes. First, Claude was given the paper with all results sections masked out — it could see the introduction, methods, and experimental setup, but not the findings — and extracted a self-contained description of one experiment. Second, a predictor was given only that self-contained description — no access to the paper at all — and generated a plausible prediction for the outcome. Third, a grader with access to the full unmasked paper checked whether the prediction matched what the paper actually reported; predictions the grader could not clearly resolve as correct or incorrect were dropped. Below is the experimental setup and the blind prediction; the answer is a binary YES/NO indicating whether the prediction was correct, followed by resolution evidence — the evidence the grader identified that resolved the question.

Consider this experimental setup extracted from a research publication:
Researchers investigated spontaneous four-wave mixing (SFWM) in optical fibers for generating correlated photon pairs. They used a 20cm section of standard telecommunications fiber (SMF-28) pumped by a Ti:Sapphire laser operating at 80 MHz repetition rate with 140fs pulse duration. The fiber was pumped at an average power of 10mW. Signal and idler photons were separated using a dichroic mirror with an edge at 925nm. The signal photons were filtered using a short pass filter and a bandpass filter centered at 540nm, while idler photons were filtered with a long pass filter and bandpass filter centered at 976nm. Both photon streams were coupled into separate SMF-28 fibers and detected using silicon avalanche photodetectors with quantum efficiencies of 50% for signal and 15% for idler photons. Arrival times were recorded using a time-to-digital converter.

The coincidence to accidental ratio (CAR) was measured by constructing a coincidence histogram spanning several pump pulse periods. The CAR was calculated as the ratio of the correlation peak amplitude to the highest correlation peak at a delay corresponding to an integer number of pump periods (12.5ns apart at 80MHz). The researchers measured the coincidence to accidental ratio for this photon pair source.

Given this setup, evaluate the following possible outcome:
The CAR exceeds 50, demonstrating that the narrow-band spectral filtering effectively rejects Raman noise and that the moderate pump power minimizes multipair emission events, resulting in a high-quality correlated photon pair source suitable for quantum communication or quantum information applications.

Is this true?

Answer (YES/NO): YES